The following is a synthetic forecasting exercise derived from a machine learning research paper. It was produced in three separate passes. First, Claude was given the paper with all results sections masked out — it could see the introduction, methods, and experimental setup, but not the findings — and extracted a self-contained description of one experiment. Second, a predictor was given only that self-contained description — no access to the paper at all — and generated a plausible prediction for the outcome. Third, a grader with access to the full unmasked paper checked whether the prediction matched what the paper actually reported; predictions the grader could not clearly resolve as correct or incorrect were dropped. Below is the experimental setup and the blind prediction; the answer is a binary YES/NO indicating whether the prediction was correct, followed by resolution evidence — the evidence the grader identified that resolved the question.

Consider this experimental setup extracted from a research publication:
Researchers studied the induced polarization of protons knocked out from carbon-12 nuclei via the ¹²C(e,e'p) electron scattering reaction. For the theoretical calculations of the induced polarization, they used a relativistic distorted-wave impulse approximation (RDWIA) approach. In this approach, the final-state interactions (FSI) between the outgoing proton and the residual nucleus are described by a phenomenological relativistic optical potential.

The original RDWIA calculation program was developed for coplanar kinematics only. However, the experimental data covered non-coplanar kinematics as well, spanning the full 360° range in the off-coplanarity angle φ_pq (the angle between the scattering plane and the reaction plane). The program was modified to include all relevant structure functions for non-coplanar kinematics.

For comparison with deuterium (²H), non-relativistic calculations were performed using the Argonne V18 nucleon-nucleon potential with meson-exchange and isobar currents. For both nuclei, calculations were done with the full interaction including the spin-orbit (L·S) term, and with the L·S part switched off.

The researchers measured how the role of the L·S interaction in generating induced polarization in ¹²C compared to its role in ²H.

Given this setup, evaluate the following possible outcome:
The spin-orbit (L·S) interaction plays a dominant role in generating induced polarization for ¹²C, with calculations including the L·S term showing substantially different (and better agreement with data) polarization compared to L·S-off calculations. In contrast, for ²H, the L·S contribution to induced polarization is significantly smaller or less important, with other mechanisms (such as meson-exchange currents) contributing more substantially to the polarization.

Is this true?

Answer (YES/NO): NO